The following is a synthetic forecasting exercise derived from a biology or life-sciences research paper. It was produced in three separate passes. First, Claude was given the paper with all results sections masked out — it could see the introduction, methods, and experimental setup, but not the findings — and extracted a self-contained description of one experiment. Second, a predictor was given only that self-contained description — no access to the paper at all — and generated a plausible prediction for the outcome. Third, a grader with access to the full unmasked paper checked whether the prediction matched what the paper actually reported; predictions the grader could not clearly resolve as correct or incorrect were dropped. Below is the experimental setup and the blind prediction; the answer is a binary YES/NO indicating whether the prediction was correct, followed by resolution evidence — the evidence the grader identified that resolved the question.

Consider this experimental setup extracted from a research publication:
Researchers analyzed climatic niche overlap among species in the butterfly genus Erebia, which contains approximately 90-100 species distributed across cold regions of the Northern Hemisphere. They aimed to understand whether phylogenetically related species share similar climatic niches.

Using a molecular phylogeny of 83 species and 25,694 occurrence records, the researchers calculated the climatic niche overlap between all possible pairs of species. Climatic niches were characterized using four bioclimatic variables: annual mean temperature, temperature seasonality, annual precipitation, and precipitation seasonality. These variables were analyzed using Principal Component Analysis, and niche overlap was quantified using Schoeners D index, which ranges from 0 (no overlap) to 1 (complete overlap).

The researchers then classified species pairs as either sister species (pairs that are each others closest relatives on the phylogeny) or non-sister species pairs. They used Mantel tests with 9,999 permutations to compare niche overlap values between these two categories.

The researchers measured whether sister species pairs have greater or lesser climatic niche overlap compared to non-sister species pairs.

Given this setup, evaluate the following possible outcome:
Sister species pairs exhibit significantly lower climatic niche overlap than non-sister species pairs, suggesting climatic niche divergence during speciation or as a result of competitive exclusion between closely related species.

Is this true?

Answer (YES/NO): NO